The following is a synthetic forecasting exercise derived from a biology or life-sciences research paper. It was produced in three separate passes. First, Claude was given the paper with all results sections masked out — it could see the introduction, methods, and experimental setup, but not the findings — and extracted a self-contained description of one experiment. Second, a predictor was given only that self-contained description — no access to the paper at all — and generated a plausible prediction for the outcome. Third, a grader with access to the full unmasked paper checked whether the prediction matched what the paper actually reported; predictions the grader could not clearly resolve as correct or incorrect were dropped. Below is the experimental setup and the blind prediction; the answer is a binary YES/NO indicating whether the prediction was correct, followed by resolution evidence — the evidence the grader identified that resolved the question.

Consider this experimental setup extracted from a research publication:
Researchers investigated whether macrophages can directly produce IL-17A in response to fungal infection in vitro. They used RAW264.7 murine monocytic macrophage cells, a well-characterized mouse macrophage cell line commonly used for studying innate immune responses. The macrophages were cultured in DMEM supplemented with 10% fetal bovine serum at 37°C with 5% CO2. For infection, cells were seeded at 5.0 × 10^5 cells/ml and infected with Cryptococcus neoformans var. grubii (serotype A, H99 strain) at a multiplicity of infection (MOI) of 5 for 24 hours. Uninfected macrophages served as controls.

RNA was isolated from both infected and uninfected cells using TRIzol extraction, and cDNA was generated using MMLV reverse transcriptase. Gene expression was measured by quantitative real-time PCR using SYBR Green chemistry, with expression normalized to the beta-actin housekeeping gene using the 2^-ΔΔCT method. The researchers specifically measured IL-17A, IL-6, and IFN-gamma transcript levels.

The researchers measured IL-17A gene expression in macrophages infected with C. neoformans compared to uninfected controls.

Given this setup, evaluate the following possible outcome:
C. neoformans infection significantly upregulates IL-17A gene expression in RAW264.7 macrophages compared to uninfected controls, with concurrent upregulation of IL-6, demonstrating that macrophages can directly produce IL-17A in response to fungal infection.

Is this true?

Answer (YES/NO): YES